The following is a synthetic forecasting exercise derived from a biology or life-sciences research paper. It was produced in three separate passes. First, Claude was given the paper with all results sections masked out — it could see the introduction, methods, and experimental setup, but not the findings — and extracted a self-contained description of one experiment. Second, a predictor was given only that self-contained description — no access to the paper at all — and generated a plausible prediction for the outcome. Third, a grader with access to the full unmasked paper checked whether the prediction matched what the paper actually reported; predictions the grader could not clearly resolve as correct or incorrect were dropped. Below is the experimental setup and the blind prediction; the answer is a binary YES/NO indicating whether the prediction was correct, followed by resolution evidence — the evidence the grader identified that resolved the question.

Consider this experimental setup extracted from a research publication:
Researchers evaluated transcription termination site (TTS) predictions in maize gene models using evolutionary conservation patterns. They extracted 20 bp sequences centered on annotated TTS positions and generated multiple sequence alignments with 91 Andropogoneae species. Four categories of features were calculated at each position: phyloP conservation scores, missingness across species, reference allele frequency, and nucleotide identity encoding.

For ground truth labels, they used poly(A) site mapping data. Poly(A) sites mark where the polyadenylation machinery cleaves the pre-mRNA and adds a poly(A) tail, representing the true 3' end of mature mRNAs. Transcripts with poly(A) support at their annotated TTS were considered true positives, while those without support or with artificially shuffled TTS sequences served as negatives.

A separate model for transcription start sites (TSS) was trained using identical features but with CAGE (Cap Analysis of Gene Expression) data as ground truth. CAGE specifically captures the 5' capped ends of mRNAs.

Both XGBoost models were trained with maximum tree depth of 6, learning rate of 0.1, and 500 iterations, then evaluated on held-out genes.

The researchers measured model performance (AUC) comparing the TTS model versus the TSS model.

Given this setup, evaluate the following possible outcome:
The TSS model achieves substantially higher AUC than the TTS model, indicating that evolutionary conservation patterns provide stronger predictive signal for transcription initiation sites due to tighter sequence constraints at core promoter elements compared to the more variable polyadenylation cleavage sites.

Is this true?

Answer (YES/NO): NO